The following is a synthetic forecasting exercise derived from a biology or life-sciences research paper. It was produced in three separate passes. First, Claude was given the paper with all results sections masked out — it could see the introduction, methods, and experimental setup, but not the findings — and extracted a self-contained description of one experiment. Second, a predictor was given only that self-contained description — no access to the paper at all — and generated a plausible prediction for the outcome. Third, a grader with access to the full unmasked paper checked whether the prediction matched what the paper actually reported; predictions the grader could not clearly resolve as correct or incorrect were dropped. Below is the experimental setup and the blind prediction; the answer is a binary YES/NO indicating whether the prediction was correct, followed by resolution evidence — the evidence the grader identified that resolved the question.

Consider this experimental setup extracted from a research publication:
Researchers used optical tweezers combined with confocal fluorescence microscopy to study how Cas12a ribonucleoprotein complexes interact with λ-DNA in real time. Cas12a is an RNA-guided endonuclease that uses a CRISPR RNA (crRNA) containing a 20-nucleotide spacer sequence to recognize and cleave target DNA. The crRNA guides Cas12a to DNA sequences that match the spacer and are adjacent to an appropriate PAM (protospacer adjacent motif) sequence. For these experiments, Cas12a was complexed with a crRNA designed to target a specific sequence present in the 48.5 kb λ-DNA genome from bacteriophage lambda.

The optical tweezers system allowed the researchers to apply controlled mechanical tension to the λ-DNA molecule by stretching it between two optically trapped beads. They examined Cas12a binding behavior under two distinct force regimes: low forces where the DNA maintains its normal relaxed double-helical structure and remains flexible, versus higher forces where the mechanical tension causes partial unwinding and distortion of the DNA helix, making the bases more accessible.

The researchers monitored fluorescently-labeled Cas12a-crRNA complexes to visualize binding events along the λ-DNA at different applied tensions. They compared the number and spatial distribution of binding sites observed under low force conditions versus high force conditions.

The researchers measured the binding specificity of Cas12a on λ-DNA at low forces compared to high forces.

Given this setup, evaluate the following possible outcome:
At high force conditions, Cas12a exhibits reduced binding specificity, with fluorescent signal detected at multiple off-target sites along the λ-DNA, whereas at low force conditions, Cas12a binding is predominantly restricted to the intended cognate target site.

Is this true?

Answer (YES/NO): NO